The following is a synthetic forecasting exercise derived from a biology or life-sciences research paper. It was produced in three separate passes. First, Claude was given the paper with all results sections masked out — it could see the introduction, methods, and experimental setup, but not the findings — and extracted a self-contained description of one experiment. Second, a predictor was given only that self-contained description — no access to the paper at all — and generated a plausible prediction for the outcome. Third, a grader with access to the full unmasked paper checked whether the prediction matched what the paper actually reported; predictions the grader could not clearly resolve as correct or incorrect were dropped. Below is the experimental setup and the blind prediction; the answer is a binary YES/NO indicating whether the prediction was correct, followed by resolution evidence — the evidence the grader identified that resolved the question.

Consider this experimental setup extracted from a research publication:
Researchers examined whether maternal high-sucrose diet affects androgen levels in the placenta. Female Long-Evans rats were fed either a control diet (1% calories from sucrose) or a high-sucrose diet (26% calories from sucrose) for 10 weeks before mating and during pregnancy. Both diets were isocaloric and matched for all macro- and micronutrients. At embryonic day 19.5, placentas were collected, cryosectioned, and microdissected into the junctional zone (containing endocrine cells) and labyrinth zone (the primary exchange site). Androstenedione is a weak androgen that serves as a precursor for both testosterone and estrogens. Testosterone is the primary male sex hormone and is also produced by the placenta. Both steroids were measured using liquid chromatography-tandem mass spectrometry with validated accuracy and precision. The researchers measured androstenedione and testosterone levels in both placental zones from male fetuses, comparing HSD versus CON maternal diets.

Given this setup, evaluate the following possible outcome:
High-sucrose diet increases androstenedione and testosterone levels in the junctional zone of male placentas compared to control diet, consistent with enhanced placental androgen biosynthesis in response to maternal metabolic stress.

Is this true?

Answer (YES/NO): NO